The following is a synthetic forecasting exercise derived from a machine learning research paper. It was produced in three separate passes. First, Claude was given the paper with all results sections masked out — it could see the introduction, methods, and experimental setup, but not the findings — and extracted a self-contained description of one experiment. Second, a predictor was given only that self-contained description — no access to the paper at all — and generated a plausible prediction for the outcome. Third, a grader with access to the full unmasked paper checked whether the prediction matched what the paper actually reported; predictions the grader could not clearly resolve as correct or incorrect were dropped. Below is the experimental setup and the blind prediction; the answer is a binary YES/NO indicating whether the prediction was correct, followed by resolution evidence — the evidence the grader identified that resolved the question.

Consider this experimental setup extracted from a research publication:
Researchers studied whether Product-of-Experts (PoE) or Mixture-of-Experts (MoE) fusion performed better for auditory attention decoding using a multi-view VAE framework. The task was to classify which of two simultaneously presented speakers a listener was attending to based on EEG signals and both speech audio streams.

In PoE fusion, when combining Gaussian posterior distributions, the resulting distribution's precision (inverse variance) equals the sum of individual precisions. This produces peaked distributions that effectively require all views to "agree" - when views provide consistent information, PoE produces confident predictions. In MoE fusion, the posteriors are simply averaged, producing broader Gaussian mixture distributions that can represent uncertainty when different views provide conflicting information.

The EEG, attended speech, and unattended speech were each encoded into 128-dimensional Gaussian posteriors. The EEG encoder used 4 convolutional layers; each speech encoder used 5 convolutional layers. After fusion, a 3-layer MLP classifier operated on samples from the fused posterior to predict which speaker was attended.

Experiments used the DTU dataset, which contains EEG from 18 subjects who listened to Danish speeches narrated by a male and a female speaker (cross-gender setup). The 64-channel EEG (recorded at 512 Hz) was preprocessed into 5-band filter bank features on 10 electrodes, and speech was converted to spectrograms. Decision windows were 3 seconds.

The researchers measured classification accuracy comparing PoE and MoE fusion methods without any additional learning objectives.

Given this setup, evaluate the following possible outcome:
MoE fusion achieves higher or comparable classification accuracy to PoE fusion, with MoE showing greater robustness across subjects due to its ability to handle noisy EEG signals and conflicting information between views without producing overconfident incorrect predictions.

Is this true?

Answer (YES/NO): NO